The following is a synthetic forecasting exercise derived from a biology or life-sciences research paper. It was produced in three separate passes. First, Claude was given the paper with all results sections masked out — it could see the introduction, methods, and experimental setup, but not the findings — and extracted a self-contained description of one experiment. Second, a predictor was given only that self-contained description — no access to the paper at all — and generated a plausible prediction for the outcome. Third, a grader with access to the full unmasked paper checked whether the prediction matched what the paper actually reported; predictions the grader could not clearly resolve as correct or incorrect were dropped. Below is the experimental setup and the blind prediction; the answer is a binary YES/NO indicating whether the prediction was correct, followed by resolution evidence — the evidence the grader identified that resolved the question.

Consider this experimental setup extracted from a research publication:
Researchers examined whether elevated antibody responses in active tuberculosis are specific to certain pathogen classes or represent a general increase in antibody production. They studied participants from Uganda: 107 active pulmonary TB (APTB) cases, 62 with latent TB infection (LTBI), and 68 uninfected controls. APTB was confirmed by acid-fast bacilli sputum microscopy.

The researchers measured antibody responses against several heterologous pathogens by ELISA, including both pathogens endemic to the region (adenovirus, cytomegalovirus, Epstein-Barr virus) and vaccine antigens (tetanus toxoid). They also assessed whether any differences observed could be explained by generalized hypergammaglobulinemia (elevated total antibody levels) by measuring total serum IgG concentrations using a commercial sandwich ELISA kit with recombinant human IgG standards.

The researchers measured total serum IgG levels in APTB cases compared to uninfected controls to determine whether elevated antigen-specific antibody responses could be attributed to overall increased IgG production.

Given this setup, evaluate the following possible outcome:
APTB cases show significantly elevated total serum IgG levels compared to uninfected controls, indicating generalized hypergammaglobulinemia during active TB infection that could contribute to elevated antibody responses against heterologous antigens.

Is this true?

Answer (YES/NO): YES